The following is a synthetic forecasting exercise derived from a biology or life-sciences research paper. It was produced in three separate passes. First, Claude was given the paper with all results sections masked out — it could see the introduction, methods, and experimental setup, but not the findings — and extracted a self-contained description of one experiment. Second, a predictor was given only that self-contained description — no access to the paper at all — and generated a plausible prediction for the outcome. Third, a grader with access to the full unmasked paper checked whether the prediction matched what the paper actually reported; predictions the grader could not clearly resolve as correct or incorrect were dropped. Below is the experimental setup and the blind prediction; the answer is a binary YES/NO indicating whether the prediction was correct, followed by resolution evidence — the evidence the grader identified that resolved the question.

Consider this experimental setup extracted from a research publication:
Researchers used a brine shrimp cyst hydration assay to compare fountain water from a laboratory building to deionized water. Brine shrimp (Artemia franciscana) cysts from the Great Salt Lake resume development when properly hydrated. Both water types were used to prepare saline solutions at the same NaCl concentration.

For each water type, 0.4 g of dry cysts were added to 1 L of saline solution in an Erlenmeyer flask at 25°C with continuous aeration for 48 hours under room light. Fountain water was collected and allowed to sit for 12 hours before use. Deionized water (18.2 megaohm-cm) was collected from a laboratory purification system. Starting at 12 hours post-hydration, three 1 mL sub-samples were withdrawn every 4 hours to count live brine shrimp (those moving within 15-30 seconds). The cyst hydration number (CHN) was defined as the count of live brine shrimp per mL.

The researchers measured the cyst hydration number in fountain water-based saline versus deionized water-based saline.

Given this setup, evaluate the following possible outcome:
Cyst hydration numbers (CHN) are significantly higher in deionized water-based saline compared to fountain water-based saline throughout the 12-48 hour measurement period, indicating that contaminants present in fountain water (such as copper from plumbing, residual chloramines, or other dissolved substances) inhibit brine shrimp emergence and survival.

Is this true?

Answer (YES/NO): NO